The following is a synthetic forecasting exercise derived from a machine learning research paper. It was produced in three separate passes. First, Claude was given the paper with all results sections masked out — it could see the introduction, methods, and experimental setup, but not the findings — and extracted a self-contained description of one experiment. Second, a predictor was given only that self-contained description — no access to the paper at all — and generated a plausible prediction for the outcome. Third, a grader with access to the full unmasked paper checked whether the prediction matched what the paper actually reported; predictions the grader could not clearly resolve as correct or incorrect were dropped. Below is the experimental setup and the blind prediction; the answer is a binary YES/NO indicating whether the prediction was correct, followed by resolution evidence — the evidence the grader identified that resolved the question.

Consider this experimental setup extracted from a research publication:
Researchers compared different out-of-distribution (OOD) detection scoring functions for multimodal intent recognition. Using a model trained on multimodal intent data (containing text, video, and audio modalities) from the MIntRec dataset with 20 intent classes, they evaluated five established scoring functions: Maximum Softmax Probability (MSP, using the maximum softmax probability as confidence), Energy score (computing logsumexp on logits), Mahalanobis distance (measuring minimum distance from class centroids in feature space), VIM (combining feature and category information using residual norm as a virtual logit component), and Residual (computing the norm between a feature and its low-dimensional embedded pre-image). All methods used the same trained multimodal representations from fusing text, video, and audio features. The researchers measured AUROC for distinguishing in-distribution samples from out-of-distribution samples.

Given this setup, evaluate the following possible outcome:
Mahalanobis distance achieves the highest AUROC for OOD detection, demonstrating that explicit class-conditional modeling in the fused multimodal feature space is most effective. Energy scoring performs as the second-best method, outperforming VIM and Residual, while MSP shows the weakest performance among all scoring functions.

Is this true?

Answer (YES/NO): NO